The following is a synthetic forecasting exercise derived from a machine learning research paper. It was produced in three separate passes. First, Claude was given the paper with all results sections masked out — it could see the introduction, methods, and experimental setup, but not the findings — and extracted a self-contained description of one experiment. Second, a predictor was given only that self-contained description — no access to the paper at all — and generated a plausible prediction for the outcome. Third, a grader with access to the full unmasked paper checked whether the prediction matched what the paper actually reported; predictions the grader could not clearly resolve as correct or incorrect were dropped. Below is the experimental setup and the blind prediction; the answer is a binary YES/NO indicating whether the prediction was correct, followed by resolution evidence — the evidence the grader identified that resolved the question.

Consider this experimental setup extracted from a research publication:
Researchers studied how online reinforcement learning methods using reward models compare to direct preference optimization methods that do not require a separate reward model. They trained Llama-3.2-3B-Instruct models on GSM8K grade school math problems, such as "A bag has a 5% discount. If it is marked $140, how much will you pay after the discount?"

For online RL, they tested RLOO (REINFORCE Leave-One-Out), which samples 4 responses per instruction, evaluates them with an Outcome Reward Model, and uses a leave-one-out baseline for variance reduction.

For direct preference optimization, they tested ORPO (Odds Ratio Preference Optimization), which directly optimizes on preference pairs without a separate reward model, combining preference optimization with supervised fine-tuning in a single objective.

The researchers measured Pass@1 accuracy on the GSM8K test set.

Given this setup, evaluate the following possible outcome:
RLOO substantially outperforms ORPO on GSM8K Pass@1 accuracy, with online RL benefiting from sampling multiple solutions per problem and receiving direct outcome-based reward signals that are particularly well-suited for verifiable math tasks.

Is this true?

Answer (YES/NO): NO